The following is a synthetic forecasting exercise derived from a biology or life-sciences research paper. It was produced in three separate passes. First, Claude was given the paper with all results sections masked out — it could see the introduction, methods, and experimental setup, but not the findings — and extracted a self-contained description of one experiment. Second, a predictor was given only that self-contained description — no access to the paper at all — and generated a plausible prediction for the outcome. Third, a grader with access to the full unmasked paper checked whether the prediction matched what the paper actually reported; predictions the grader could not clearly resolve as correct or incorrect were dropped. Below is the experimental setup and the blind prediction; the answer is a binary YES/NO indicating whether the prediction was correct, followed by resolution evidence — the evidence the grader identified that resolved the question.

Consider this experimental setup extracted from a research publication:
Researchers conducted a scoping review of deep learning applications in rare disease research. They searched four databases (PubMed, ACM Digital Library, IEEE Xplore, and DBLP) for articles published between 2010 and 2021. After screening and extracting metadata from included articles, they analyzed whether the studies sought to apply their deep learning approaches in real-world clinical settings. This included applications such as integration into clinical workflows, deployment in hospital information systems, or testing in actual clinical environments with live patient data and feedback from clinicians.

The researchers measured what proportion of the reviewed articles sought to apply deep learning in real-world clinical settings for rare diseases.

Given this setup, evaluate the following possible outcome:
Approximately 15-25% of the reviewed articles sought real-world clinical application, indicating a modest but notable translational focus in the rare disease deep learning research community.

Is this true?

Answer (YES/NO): NO